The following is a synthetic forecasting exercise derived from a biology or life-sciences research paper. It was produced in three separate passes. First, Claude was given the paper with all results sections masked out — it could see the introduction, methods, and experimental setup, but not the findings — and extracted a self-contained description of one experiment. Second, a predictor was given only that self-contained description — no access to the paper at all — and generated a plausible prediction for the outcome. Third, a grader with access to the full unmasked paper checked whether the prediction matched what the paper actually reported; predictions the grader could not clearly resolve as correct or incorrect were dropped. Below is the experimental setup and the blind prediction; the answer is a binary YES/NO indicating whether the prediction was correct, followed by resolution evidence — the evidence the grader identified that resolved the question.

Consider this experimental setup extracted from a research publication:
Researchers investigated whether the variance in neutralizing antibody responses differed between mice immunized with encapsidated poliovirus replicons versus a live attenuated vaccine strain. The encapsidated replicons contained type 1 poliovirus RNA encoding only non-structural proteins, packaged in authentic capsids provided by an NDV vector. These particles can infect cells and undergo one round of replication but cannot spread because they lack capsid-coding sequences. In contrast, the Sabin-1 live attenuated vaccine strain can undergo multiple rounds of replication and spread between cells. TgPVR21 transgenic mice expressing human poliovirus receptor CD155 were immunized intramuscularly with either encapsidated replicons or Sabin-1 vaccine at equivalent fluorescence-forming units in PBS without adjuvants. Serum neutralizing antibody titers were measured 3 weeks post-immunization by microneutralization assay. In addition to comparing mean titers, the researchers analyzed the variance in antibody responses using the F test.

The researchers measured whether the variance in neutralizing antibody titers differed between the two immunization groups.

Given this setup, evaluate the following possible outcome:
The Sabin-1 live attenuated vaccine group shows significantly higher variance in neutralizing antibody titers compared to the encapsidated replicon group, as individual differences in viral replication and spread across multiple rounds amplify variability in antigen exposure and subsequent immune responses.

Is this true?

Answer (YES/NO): YES